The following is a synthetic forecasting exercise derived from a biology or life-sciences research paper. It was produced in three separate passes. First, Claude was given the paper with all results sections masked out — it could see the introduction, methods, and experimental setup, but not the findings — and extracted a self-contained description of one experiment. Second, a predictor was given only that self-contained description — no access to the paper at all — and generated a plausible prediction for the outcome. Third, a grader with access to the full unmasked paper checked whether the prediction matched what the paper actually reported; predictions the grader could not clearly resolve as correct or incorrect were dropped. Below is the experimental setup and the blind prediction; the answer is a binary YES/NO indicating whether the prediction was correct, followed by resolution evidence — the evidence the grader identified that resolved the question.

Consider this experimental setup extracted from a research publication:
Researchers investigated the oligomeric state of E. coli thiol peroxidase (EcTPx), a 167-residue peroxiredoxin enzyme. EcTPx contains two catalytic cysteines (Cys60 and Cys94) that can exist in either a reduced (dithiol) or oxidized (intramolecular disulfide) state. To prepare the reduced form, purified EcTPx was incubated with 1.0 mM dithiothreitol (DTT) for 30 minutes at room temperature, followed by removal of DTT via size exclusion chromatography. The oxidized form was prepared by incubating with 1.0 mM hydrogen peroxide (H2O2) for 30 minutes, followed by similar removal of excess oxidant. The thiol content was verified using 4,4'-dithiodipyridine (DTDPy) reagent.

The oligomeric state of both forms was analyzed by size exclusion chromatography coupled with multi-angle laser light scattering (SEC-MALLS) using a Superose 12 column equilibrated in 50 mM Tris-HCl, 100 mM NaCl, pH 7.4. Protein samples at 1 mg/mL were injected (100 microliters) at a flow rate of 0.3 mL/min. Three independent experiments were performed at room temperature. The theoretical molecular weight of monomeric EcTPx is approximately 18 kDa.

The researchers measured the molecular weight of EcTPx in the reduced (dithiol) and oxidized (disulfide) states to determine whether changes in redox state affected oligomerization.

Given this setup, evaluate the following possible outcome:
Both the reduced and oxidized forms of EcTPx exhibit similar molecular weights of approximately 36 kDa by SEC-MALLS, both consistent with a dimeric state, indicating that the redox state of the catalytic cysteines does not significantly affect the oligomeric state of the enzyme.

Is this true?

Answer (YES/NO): NO